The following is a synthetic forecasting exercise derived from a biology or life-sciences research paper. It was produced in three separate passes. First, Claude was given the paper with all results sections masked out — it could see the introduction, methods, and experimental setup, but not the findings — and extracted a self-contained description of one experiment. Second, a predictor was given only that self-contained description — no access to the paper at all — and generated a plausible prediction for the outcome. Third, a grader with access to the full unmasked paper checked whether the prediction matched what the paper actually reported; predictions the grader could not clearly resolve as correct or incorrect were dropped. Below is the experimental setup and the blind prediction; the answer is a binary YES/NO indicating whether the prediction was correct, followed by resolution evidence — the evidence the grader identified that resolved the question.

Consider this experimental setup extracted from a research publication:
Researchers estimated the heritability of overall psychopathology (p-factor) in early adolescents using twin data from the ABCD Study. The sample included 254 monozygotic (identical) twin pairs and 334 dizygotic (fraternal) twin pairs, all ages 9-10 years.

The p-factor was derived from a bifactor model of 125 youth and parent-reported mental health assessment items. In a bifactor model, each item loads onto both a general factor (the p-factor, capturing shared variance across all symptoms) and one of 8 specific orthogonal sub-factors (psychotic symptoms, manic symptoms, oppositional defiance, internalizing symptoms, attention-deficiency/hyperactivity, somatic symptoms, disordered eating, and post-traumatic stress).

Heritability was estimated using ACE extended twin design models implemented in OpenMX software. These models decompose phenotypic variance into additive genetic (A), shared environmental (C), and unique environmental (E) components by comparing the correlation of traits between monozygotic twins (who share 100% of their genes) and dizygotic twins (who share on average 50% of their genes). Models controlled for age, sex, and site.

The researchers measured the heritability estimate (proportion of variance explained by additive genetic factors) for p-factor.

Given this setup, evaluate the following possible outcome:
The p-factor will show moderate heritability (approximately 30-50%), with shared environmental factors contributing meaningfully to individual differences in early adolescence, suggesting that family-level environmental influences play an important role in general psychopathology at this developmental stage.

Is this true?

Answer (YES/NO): NO